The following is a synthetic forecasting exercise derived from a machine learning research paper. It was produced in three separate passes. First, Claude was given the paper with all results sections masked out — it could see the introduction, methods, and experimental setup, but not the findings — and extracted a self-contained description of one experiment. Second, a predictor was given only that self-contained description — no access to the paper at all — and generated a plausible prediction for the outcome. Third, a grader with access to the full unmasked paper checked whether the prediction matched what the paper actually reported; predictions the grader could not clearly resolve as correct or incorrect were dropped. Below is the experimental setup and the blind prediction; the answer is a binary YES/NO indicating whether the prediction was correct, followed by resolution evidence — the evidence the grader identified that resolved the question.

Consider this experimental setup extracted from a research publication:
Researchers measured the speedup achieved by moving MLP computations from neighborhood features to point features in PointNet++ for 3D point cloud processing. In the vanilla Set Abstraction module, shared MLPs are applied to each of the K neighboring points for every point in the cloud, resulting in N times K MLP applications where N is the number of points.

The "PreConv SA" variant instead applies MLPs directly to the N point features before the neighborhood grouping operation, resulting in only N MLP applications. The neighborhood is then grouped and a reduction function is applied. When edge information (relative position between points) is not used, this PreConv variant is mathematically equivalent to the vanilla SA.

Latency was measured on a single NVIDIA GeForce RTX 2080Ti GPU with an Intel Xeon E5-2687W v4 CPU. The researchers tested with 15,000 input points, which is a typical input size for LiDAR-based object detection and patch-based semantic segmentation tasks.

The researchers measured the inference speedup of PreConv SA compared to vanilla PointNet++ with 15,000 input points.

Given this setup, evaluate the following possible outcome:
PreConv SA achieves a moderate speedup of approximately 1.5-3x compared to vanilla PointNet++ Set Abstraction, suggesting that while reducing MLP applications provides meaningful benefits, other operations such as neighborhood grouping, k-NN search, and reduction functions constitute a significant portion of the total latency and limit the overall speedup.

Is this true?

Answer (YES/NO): YES